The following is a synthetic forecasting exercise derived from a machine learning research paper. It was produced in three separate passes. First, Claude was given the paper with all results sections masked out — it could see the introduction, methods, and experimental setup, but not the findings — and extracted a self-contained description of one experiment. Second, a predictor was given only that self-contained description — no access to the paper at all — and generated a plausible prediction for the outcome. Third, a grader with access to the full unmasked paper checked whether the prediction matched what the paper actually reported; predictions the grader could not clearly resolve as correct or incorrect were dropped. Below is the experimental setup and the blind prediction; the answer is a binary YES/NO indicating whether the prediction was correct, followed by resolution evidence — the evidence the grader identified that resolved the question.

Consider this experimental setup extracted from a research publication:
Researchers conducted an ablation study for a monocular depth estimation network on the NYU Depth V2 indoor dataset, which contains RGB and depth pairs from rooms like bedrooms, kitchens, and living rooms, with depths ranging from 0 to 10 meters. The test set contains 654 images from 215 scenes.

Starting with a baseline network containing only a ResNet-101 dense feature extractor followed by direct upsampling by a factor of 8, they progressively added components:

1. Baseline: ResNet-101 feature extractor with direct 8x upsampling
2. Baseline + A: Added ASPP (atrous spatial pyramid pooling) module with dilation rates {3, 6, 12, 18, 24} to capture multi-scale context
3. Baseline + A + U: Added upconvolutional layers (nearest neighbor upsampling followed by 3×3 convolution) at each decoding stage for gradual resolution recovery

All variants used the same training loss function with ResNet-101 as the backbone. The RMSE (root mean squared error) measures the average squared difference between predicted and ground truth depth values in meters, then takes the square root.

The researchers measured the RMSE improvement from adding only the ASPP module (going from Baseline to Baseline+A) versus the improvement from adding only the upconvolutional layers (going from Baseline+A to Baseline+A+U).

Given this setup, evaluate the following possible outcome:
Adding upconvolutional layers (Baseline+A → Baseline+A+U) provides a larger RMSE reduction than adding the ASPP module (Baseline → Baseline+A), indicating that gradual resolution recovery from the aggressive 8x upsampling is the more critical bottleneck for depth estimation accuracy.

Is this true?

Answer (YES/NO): YES